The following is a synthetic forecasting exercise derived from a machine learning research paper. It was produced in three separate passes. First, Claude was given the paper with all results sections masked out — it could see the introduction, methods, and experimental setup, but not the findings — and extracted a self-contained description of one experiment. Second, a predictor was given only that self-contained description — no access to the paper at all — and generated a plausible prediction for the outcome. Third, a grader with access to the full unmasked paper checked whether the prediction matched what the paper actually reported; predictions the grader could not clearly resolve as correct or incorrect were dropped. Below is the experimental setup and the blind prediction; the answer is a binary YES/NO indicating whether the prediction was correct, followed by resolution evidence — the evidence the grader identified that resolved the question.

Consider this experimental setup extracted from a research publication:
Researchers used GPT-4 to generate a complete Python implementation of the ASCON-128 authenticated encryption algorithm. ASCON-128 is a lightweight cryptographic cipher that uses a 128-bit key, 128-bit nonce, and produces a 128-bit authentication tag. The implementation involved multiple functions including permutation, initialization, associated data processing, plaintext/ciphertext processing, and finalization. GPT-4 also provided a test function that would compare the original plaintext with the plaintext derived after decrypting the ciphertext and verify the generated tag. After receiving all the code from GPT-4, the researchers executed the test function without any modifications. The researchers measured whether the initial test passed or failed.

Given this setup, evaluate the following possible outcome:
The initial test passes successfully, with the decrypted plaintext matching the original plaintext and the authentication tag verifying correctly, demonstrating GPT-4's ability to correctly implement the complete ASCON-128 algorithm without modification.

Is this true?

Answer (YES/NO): NO